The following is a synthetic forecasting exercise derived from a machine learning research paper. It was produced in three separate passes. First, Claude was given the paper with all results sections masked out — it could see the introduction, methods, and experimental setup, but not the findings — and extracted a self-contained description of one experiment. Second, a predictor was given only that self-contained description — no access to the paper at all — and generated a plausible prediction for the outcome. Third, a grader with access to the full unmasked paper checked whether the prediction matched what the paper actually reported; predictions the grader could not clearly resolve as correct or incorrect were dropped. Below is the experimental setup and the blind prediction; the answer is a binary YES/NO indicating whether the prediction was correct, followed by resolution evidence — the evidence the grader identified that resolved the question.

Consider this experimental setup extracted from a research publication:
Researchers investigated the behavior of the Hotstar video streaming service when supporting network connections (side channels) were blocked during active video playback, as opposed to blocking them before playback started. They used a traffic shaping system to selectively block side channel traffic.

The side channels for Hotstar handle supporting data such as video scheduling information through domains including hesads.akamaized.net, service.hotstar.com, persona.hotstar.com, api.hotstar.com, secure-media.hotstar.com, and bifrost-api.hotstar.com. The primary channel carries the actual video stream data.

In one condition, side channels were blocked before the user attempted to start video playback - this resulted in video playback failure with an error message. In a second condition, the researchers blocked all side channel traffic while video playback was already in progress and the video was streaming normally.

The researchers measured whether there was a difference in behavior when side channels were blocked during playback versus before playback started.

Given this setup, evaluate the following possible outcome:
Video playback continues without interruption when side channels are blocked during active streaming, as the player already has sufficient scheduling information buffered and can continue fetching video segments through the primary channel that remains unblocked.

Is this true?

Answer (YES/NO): NO